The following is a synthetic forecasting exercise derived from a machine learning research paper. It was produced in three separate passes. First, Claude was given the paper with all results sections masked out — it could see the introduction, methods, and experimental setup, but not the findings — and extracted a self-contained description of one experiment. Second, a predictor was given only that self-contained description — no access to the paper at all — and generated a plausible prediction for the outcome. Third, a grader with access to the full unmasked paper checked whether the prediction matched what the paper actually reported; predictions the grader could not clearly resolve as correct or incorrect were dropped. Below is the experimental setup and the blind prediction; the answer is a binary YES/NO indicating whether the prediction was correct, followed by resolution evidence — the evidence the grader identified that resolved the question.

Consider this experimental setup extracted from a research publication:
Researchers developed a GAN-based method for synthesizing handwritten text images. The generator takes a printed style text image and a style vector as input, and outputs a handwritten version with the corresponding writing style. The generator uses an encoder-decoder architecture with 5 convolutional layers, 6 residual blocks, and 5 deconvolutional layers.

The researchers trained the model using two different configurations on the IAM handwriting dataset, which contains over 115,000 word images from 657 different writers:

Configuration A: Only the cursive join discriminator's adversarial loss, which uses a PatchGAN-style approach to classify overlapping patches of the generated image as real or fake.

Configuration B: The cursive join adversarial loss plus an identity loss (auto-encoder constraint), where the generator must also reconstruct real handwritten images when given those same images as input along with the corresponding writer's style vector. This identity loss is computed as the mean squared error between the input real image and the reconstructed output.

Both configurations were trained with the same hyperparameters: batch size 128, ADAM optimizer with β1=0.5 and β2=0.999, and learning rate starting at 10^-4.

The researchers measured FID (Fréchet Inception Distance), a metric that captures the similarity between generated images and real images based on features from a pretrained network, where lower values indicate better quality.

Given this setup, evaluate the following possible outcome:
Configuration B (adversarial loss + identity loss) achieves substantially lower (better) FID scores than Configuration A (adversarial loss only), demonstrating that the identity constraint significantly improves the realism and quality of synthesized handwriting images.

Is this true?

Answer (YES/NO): YES